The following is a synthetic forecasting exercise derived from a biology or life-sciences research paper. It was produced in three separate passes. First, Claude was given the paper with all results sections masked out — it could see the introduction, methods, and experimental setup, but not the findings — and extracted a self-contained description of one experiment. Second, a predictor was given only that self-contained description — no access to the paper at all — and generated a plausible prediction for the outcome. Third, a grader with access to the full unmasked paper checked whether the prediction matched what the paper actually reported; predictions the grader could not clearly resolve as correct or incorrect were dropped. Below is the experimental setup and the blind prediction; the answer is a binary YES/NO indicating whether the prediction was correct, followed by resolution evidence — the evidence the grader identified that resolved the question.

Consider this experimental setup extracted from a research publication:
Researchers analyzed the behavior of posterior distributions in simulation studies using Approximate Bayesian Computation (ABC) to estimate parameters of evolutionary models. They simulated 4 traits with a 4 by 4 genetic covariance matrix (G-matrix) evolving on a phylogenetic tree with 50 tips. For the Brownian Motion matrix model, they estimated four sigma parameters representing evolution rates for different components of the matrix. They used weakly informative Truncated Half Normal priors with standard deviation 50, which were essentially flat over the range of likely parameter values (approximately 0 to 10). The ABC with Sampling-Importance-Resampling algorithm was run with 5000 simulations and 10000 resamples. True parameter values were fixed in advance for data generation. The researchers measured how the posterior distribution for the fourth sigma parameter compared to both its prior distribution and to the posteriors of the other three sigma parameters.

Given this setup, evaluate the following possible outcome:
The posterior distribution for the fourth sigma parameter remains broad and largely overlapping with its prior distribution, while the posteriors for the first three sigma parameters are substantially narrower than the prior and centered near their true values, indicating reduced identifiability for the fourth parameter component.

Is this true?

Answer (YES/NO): NO